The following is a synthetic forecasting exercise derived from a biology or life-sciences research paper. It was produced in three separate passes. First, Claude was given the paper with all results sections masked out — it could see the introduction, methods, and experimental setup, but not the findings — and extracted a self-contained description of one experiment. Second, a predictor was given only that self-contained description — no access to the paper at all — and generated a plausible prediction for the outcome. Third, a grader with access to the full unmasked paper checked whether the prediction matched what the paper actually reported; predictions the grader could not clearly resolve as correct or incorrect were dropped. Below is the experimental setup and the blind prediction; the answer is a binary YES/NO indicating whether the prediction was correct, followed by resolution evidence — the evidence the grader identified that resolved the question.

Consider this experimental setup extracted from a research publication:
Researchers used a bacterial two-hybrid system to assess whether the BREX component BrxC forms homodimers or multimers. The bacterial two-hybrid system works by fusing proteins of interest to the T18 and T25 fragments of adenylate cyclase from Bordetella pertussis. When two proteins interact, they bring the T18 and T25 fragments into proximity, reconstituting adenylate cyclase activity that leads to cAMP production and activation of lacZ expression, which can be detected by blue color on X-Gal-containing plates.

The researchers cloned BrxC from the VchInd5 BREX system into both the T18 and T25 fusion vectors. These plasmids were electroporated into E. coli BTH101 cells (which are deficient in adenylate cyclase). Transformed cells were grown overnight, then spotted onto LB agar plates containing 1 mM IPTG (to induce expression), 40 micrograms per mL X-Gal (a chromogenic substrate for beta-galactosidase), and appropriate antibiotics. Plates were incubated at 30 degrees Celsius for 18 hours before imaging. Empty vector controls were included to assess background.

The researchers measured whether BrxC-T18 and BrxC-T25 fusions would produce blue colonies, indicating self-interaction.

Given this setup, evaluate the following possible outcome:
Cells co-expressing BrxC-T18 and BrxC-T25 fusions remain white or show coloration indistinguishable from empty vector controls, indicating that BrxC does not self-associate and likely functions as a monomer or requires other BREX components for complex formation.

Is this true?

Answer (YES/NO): NO